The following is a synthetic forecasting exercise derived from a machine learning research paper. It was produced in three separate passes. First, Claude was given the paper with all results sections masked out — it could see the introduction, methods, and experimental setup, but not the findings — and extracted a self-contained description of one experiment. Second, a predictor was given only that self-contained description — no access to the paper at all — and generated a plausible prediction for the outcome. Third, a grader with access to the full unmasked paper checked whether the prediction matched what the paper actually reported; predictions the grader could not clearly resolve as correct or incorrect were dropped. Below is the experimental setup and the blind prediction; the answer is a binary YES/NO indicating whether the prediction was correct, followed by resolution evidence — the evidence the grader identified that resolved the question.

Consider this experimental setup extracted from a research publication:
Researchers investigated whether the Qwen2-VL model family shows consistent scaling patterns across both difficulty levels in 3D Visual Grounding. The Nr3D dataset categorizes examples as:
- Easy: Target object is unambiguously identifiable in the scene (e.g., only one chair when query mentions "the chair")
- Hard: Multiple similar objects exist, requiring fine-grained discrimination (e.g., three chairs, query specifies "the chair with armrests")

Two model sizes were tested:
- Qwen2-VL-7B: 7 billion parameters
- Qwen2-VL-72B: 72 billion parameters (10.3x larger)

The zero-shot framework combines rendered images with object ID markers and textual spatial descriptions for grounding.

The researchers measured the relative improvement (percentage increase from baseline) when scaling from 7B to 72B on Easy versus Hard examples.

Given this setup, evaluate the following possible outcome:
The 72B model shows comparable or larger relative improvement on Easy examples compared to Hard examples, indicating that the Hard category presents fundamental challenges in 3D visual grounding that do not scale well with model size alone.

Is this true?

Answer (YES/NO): NO